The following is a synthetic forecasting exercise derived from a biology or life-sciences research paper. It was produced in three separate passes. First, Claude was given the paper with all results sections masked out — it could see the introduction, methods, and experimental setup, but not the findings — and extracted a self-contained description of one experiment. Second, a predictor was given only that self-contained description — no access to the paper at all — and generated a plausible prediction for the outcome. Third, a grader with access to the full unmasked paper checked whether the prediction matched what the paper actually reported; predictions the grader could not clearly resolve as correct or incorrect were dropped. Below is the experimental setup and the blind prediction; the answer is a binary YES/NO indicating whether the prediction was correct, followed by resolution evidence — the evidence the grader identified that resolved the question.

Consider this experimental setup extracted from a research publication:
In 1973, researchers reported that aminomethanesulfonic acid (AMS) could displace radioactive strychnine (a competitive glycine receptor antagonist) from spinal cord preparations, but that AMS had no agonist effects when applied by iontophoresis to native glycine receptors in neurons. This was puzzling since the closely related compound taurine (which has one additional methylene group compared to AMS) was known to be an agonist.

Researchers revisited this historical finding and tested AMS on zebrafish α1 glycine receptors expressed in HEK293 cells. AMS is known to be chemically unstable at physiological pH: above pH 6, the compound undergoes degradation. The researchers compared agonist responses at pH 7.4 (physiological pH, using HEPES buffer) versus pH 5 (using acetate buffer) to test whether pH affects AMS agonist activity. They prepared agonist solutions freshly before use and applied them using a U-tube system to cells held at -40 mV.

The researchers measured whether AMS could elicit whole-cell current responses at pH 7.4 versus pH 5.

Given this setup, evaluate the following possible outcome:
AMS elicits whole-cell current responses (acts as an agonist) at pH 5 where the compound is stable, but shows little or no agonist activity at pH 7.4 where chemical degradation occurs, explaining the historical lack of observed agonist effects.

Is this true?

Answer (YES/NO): NO